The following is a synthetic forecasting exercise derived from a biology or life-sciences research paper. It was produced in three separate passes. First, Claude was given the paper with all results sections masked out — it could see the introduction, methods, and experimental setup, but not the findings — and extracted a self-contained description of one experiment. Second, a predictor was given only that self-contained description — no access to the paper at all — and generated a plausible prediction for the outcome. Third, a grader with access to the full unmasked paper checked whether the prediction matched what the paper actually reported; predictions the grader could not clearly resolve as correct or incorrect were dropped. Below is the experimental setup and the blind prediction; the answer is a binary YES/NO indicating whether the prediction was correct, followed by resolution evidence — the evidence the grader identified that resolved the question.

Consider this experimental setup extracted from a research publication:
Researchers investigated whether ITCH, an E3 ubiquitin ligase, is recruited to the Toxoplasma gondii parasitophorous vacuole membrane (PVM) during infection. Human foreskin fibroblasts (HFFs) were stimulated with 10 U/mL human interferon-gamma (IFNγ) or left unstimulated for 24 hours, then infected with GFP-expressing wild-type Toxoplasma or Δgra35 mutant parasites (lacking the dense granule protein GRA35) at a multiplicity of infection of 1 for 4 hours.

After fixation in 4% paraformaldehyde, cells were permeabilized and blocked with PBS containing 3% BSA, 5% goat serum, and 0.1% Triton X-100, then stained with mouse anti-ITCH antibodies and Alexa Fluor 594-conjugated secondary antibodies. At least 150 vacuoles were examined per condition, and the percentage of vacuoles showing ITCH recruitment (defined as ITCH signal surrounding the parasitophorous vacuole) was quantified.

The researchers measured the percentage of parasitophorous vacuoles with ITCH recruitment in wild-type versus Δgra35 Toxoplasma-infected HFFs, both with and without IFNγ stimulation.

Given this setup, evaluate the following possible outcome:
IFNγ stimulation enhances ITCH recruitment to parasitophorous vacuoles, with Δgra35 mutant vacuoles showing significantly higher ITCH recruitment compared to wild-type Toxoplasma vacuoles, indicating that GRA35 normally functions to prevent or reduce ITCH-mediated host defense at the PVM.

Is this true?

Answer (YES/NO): NO